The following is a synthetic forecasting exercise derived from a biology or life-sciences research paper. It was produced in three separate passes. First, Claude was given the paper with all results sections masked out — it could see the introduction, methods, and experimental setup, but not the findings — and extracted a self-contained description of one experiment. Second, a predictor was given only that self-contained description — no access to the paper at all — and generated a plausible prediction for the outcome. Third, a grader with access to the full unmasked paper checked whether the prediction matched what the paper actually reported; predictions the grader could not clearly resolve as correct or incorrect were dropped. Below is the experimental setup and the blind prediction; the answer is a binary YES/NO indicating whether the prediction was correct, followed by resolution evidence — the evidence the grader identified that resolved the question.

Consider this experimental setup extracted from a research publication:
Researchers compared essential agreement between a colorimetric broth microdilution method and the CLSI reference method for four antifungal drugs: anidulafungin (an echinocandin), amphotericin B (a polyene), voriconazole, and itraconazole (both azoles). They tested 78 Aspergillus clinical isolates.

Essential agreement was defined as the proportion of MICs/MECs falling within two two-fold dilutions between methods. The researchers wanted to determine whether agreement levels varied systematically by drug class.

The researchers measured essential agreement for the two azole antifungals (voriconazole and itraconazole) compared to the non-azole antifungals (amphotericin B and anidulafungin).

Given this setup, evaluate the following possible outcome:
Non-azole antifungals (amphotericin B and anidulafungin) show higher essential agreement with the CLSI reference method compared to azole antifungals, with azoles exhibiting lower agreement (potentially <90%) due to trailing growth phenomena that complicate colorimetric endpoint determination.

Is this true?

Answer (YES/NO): YES